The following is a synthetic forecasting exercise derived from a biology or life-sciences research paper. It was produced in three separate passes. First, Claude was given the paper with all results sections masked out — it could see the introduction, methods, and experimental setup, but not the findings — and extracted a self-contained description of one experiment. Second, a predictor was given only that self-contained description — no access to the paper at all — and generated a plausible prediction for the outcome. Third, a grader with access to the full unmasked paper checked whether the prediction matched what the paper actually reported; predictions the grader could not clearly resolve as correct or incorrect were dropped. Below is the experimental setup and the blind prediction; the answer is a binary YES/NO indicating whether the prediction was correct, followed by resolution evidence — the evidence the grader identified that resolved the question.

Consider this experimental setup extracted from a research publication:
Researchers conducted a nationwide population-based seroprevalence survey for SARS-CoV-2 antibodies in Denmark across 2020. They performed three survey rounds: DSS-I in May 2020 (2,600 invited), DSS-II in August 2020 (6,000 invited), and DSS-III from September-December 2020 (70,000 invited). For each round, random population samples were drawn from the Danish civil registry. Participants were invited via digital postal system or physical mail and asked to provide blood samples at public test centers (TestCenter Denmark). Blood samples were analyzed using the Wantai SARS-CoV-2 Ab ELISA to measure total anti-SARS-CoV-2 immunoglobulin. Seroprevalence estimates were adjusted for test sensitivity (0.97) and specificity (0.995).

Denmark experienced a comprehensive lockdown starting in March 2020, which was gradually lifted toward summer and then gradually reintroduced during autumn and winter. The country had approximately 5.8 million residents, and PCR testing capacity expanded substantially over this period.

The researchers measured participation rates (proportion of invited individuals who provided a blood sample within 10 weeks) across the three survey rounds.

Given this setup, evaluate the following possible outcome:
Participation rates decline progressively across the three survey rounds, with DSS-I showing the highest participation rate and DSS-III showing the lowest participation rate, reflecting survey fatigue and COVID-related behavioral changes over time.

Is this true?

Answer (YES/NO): YES